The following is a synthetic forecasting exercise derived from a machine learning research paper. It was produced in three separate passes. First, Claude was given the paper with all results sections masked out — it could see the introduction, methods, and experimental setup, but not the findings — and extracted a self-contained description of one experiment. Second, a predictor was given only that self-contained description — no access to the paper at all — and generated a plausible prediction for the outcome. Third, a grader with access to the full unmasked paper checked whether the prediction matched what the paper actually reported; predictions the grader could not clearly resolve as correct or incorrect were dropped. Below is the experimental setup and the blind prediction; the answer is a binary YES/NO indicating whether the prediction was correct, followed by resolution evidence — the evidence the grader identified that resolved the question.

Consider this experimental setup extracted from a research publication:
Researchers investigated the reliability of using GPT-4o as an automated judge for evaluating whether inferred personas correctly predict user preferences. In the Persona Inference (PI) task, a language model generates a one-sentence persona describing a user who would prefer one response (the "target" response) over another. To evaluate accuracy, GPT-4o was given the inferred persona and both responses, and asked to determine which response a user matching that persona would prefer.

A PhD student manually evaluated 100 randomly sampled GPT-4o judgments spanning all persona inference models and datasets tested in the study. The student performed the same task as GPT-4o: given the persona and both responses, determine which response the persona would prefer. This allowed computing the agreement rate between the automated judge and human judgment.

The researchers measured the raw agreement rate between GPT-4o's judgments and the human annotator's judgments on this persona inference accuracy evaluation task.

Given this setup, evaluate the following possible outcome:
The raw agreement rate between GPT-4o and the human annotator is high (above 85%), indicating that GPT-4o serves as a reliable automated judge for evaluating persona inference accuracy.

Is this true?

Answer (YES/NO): YES